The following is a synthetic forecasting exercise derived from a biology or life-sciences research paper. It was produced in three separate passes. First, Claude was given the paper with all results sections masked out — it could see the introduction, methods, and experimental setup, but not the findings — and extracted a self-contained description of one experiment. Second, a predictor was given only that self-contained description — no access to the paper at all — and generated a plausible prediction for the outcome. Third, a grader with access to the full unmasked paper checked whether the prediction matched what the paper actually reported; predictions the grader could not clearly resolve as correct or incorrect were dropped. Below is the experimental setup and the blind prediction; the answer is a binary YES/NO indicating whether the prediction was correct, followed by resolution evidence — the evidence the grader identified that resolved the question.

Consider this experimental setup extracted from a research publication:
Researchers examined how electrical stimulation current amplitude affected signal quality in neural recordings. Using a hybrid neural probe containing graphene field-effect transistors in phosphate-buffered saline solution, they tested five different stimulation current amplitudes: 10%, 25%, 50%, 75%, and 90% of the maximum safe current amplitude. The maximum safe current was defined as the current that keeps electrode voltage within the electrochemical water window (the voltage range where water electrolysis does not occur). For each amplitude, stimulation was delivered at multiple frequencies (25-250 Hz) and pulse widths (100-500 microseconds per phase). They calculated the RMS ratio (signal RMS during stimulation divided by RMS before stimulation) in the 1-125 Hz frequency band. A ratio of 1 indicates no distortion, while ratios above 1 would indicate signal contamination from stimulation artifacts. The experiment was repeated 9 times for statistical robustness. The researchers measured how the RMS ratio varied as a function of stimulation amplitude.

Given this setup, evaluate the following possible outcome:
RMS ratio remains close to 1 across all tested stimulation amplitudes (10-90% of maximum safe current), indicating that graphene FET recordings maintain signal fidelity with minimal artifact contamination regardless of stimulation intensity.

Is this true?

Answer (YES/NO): YES